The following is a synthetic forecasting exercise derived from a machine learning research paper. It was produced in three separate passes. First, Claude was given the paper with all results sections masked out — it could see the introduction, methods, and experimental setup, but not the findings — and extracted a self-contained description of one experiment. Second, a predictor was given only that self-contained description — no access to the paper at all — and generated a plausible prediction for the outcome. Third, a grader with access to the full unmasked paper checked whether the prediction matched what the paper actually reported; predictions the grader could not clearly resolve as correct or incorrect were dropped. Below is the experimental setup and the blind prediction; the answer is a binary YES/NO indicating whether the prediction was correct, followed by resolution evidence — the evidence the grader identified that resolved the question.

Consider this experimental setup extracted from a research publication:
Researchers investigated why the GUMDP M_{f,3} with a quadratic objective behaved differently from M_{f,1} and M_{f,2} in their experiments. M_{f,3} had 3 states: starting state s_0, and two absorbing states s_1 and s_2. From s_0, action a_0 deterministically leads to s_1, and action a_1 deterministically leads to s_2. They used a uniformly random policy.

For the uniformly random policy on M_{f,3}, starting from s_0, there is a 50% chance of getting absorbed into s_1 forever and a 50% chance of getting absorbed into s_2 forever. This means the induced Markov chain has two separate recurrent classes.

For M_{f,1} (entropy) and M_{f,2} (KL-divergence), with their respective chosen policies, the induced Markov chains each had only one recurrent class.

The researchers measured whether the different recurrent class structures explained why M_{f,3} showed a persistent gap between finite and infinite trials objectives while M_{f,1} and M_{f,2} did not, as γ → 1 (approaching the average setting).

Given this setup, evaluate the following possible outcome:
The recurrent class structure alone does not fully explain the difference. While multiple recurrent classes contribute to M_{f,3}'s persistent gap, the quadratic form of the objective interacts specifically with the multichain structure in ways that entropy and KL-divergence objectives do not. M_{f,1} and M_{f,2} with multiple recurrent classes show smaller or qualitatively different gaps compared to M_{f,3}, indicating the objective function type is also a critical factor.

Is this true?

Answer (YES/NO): NO